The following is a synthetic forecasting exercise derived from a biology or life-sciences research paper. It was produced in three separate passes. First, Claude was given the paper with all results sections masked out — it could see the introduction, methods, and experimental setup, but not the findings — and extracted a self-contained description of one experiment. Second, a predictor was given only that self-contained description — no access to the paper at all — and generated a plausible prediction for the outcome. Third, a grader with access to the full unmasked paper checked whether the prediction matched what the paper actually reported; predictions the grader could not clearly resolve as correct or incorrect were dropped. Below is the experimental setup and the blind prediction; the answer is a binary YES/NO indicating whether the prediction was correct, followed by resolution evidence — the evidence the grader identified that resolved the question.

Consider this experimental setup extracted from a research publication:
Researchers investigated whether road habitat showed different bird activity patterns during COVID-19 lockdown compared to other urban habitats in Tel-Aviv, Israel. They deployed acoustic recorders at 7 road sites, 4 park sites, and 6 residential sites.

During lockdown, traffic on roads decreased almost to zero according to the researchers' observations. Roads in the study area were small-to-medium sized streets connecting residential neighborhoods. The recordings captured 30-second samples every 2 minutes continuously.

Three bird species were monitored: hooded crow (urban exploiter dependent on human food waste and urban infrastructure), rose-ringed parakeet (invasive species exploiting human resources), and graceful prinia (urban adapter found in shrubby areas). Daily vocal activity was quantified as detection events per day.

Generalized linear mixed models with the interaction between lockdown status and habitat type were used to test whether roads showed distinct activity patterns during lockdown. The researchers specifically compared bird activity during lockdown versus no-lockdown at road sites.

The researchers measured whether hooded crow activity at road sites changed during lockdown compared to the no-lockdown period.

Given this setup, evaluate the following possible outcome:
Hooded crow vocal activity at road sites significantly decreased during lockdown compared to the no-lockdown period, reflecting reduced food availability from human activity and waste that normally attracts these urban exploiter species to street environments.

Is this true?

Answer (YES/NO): NO